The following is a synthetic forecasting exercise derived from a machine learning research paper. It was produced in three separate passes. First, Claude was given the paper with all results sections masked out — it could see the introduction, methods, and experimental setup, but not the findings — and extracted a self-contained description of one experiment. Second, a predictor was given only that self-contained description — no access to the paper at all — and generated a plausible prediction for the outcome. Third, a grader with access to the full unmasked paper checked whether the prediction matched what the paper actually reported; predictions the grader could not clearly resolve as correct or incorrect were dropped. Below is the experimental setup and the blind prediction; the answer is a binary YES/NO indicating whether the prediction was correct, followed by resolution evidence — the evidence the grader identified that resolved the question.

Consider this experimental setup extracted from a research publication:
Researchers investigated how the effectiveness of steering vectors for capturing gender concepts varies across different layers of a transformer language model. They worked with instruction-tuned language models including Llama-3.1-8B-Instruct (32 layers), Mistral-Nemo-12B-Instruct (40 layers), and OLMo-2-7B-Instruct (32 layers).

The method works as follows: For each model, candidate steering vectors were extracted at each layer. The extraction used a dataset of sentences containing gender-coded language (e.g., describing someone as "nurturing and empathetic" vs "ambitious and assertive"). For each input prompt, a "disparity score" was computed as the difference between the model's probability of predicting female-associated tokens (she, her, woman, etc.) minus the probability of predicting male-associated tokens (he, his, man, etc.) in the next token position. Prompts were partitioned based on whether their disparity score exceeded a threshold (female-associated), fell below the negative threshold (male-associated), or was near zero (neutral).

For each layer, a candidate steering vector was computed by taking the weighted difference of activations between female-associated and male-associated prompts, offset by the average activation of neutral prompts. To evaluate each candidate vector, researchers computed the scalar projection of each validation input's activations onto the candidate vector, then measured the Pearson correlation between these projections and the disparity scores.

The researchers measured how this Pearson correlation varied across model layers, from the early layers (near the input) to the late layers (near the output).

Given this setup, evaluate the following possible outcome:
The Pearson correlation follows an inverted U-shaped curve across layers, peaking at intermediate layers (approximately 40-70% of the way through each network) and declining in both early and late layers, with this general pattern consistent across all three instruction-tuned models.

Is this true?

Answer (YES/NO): NO